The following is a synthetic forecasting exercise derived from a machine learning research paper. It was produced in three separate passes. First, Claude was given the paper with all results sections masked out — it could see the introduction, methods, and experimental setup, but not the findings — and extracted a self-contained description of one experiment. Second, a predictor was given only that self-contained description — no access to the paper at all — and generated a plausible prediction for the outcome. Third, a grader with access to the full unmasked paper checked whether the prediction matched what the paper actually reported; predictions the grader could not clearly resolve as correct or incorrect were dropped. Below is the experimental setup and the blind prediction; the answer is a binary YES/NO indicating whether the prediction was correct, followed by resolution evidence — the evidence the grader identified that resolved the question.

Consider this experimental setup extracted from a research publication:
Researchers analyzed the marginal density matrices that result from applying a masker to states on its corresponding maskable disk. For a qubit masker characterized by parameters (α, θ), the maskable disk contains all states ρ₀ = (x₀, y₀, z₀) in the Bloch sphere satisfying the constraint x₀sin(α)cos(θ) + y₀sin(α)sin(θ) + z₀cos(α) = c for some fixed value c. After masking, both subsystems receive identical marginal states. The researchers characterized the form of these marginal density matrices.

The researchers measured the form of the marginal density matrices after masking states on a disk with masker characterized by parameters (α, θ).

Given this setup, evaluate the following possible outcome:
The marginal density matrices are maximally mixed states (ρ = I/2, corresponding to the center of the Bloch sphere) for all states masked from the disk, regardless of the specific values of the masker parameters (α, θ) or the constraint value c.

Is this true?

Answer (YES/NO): NO